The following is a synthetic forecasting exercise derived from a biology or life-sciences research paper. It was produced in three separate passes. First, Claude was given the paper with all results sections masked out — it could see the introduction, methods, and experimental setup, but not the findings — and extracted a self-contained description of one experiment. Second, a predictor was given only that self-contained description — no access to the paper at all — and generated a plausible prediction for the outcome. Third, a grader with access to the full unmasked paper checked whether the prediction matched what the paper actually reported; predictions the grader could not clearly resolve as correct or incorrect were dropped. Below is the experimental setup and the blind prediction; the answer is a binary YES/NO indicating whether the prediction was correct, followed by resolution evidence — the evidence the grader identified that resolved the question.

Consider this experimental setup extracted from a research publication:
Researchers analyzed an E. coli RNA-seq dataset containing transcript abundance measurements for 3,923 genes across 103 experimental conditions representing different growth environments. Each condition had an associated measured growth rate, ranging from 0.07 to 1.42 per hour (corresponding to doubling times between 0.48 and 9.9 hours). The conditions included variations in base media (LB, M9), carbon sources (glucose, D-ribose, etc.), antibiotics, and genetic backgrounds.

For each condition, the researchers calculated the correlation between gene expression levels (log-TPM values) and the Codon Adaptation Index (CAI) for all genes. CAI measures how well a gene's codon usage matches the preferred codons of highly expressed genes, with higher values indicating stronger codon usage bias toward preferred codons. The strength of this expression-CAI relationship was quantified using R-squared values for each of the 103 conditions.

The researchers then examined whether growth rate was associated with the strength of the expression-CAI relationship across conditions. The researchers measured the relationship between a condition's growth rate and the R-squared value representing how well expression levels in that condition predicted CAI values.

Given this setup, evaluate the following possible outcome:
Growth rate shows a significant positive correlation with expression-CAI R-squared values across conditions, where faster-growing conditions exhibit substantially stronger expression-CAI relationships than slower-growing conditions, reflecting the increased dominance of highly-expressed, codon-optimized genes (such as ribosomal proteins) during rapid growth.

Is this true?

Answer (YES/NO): YES